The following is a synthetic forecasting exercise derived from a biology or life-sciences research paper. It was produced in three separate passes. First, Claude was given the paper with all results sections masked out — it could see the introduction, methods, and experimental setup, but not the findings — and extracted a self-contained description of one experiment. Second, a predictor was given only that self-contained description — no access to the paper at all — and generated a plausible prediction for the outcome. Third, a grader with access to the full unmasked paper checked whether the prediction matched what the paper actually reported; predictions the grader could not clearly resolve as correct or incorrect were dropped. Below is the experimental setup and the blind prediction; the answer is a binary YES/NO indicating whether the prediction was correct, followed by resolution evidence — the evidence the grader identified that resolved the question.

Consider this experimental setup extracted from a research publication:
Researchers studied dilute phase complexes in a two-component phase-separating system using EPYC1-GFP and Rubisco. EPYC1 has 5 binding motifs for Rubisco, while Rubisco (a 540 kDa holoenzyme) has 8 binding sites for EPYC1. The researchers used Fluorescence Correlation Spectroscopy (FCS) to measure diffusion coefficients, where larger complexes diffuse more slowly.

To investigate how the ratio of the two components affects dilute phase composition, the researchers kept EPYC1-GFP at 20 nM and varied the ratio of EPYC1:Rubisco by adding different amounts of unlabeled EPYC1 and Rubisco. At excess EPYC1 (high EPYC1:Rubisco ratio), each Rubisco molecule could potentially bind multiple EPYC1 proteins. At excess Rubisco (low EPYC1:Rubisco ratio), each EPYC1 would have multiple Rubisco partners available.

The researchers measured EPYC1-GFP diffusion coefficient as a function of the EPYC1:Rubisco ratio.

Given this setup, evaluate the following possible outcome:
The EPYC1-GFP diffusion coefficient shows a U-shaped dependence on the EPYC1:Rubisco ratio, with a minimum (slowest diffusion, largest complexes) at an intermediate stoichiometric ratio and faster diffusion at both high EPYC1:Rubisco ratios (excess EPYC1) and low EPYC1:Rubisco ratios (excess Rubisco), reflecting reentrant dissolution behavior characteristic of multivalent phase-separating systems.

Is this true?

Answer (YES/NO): NO